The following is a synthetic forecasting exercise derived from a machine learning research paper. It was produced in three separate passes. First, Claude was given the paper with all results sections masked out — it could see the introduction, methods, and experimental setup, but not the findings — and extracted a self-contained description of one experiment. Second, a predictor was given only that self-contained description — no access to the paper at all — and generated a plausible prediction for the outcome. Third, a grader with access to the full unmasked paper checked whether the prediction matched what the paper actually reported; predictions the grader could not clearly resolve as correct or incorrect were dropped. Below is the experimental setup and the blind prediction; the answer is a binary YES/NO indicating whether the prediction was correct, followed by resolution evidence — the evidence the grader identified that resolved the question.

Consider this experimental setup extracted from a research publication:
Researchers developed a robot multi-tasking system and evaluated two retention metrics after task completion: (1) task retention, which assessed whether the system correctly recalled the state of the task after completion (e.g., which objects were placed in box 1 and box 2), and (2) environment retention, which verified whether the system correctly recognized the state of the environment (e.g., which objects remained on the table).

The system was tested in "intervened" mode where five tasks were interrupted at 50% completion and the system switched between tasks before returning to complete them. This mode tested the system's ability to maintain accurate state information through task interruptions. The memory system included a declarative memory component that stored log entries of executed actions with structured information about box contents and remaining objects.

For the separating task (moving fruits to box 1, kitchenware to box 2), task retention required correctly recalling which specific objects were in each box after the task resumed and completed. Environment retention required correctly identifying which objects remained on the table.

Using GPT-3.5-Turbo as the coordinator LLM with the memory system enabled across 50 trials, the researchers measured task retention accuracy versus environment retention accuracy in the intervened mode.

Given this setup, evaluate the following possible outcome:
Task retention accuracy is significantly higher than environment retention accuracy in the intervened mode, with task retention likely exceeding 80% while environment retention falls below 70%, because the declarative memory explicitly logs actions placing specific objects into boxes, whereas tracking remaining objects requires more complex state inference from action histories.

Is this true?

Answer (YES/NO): NO